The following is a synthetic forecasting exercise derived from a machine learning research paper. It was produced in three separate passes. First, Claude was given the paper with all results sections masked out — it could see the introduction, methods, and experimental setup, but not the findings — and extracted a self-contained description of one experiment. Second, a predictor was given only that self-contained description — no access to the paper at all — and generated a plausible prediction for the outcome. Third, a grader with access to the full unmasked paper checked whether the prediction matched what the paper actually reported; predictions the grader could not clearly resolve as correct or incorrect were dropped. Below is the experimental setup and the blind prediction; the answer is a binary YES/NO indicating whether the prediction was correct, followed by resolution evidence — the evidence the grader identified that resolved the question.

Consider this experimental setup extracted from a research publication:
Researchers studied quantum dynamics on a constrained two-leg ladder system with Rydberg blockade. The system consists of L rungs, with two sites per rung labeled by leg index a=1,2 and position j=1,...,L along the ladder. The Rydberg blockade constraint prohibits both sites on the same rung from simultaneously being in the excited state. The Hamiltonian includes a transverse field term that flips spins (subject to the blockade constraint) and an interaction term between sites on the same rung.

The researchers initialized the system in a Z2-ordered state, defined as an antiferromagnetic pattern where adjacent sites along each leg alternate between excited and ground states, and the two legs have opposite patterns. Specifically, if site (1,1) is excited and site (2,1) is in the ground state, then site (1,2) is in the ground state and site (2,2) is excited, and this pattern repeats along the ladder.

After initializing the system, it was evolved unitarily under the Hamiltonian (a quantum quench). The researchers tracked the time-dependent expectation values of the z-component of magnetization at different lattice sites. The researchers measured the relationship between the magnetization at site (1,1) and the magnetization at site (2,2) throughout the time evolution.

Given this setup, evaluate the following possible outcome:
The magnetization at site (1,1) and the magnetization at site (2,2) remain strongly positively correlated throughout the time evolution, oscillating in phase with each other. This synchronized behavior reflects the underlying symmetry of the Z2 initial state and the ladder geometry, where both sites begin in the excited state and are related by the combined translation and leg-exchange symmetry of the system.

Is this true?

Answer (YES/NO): YES